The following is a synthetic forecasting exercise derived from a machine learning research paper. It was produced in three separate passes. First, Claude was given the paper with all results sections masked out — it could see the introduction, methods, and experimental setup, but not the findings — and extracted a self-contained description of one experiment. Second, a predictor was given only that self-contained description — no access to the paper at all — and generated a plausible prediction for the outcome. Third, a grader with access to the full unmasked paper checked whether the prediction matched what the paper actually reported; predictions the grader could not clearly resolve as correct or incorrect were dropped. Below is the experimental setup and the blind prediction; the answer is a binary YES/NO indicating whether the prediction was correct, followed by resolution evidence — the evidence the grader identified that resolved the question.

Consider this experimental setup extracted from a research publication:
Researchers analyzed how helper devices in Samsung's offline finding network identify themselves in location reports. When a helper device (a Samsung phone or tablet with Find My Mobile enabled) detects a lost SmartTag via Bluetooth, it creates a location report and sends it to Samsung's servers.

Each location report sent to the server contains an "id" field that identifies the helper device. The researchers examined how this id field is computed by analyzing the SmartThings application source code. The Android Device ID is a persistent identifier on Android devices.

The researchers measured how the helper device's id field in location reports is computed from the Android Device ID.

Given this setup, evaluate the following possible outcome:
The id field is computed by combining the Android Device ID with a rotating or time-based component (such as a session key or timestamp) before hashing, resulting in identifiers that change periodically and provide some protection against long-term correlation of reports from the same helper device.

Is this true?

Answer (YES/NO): NO